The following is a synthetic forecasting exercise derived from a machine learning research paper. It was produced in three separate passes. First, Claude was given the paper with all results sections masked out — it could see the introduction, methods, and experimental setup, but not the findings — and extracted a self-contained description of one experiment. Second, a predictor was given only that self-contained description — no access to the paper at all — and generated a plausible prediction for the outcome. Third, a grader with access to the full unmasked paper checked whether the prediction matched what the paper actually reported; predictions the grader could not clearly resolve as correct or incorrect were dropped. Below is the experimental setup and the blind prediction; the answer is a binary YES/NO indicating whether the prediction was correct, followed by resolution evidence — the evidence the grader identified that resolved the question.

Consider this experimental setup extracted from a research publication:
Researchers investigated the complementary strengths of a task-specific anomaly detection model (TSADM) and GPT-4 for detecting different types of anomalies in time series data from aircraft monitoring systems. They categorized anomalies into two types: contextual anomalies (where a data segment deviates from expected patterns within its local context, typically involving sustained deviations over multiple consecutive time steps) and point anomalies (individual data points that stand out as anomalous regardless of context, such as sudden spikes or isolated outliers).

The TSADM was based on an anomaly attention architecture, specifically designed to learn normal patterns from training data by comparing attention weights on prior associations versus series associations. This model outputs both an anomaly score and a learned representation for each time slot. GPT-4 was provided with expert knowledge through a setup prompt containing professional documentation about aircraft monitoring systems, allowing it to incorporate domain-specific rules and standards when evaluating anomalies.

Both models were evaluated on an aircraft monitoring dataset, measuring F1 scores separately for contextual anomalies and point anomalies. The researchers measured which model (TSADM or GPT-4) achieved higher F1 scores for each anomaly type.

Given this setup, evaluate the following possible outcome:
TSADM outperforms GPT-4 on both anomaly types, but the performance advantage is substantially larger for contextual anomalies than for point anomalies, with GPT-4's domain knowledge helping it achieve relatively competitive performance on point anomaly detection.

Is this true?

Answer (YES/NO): NO